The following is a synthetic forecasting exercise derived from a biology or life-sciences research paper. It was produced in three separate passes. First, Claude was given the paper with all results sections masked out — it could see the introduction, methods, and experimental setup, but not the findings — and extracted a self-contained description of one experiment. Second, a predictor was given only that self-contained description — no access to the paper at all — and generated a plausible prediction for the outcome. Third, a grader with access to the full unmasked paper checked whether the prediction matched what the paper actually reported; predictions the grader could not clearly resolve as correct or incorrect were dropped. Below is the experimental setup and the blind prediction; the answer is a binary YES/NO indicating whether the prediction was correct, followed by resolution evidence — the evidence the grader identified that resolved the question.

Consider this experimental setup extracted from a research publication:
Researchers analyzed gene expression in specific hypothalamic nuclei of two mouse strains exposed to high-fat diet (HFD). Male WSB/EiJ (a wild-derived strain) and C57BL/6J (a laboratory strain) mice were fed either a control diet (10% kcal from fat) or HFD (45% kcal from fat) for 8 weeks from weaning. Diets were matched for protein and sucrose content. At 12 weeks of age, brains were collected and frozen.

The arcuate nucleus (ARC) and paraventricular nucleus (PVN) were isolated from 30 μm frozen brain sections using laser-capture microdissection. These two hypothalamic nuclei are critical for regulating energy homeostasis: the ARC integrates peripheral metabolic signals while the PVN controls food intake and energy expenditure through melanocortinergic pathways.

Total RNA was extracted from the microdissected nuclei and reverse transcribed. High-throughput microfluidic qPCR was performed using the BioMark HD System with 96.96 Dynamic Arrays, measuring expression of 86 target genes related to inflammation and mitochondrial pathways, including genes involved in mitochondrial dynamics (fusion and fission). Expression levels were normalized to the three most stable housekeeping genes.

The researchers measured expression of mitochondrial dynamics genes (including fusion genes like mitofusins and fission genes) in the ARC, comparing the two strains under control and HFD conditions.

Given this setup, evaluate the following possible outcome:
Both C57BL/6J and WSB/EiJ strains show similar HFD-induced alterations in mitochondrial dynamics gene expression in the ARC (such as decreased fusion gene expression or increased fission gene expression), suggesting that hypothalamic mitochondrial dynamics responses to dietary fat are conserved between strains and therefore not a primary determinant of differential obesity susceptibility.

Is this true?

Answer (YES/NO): NO